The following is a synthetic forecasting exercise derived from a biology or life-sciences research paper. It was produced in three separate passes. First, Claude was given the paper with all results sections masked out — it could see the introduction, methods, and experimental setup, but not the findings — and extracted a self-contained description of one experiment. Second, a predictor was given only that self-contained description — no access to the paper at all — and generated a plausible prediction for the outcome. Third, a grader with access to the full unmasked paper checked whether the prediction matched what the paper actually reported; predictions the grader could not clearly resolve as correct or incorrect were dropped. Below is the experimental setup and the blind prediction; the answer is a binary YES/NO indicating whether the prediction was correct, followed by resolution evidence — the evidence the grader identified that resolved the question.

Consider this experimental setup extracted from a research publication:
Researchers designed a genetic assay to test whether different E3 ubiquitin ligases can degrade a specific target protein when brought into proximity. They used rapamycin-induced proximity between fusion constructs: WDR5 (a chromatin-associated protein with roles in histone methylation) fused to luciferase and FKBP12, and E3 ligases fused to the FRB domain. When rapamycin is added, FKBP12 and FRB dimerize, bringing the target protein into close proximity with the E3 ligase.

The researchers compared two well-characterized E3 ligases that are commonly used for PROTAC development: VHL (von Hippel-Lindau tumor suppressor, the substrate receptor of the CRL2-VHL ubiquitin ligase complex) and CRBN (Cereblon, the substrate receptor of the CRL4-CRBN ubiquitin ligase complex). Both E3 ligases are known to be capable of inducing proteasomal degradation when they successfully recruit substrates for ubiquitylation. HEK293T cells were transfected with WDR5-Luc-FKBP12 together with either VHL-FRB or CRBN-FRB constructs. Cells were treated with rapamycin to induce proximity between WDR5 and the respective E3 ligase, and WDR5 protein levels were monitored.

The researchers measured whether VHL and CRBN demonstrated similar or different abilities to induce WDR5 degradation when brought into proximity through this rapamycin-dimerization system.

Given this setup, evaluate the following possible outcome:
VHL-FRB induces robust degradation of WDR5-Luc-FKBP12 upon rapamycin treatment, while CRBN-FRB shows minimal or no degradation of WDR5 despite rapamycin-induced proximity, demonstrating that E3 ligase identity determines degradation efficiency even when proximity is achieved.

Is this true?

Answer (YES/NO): YES